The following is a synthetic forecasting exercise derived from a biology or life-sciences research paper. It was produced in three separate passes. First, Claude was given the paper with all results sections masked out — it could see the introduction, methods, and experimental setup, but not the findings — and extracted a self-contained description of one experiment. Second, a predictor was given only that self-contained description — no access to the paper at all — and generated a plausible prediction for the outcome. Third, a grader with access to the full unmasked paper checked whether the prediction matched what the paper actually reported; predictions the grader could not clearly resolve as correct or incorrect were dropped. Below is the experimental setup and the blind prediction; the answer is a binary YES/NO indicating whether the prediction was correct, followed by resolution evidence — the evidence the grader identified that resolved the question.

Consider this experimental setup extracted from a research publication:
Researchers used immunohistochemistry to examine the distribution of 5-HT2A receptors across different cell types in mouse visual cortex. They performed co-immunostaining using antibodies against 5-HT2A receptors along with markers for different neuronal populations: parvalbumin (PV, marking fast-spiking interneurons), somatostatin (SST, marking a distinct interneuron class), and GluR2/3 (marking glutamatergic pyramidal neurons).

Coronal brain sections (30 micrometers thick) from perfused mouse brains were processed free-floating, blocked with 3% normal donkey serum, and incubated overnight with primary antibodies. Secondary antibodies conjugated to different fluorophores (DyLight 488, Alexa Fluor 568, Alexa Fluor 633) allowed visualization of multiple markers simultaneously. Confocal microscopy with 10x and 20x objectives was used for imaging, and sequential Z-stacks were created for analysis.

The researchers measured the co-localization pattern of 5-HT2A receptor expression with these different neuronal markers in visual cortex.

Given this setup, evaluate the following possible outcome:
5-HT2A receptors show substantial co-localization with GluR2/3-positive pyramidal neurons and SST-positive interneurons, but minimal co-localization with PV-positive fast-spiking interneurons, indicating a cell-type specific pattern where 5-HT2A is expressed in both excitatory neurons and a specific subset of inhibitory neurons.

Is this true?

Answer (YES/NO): NO